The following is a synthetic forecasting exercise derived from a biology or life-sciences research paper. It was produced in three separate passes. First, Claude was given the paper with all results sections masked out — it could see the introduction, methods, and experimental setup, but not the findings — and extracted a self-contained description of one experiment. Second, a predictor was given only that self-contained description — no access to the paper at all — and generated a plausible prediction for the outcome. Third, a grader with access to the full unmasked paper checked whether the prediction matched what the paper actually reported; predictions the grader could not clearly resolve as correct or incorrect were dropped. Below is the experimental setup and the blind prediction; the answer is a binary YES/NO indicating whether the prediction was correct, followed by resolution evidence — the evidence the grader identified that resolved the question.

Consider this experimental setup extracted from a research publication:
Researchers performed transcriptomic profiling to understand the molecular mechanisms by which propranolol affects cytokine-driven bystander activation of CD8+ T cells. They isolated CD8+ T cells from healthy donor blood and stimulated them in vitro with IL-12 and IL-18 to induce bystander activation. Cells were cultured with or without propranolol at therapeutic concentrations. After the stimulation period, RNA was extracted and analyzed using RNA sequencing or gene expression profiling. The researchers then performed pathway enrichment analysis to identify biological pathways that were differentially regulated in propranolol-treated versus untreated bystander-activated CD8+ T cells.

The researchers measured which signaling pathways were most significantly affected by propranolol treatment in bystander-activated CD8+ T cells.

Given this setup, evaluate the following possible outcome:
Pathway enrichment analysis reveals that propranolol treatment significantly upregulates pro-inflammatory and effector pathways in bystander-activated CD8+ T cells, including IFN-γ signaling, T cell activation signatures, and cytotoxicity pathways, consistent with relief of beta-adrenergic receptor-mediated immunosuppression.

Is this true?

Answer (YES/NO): NO